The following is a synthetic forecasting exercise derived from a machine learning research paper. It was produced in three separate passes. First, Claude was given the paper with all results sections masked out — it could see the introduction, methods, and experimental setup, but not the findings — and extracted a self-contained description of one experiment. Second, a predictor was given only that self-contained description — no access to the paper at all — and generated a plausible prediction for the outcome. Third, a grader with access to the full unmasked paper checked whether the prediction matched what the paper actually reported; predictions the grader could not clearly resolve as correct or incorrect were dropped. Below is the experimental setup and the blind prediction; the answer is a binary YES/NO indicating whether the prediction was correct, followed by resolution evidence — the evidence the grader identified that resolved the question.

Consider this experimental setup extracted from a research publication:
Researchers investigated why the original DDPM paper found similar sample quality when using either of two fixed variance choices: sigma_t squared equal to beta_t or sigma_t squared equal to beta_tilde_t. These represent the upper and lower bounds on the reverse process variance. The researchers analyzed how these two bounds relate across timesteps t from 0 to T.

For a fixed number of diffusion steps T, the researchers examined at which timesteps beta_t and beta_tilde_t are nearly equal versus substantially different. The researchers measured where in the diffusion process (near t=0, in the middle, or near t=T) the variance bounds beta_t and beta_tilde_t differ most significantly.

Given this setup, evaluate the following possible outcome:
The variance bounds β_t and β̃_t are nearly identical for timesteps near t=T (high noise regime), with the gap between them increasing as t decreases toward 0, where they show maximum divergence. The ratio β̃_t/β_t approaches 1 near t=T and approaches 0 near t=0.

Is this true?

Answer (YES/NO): YES